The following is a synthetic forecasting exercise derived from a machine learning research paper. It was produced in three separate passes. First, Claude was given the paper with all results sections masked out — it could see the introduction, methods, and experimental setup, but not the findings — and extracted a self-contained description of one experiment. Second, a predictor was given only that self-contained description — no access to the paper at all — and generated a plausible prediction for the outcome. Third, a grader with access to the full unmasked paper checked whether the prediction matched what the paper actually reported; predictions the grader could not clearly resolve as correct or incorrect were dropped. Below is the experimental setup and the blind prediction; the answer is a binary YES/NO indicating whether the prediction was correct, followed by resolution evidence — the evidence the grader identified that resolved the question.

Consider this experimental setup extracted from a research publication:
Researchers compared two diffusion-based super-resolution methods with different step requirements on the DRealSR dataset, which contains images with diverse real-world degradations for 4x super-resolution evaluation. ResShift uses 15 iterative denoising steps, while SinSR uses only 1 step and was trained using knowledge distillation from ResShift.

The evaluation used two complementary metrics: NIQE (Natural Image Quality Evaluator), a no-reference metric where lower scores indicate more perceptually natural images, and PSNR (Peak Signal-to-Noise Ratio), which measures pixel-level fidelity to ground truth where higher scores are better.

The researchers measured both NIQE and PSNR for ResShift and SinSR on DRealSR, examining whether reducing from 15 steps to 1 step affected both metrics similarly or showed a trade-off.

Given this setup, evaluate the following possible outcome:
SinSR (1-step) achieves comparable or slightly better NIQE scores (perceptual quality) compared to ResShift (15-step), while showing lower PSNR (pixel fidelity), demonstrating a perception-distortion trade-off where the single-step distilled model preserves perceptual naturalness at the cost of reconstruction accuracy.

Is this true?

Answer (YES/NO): YES